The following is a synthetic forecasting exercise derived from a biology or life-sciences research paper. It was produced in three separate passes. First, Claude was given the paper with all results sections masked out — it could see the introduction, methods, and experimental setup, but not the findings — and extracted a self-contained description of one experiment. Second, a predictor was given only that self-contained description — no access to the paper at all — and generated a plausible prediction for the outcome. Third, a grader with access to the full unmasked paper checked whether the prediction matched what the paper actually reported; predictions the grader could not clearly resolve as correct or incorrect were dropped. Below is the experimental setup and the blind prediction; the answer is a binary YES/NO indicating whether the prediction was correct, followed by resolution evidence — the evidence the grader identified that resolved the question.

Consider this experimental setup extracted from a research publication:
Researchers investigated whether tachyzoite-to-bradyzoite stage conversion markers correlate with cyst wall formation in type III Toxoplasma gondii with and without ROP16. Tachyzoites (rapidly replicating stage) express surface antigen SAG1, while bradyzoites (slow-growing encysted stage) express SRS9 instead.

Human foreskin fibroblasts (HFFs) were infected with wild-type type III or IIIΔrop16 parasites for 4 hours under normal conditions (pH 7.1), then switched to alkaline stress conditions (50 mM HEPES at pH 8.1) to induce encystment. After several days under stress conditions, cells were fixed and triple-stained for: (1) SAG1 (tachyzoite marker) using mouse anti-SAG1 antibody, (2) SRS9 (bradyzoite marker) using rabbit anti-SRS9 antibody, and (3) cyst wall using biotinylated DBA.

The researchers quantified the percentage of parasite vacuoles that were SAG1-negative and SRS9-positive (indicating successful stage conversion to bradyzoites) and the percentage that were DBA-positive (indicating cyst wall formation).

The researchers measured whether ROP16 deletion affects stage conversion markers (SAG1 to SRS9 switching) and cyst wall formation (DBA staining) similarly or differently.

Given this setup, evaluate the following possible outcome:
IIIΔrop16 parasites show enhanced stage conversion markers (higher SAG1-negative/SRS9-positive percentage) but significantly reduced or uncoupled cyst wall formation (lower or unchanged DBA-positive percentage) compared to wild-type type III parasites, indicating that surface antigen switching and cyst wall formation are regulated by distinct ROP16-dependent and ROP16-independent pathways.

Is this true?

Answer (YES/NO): NO